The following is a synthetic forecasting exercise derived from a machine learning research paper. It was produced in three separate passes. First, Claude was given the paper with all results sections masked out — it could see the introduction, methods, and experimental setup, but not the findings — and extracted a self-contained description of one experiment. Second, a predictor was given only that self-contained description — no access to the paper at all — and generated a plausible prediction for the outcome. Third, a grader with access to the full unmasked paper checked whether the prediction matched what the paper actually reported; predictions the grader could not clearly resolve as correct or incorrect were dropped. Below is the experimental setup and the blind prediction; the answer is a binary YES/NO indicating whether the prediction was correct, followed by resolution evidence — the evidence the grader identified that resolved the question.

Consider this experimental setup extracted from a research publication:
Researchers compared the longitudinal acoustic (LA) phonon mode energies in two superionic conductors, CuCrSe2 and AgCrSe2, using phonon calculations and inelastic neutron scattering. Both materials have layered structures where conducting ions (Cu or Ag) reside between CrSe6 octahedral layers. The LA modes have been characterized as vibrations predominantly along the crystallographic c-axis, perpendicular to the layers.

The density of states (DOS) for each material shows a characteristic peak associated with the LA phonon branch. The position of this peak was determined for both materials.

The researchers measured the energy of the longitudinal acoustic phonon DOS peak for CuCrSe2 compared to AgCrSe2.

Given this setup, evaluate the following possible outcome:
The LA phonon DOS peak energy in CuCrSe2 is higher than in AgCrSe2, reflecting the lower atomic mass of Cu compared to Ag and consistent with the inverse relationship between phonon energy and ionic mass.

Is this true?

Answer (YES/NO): YES